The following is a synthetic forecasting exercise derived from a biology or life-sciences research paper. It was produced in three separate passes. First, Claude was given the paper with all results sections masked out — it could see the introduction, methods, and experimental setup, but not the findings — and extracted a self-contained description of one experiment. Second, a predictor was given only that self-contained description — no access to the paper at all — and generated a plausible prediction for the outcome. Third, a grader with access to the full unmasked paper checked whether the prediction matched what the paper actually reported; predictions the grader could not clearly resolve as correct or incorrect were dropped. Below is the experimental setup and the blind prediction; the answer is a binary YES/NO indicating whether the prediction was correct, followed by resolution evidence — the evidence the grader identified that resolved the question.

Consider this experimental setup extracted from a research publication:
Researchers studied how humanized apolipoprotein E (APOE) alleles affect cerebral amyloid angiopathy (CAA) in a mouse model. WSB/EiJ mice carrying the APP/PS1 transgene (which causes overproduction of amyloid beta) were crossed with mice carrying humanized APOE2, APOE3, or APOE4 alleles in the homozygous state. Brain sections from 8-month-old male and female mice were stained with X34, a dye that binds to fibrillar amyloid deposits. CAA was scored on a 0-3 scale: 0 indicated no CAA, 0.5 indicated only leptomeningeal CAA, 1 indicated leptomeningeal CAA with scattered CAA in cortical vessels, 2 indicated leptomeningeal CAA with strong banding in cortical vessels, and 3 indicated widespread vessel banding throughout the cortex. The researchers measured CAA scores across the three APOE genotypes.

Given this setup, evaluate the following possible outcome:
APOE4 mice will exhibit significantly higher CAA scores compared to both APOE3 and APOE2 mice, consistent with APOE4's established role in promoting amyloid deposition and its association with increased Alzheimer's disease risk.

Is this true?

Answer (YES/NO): NO